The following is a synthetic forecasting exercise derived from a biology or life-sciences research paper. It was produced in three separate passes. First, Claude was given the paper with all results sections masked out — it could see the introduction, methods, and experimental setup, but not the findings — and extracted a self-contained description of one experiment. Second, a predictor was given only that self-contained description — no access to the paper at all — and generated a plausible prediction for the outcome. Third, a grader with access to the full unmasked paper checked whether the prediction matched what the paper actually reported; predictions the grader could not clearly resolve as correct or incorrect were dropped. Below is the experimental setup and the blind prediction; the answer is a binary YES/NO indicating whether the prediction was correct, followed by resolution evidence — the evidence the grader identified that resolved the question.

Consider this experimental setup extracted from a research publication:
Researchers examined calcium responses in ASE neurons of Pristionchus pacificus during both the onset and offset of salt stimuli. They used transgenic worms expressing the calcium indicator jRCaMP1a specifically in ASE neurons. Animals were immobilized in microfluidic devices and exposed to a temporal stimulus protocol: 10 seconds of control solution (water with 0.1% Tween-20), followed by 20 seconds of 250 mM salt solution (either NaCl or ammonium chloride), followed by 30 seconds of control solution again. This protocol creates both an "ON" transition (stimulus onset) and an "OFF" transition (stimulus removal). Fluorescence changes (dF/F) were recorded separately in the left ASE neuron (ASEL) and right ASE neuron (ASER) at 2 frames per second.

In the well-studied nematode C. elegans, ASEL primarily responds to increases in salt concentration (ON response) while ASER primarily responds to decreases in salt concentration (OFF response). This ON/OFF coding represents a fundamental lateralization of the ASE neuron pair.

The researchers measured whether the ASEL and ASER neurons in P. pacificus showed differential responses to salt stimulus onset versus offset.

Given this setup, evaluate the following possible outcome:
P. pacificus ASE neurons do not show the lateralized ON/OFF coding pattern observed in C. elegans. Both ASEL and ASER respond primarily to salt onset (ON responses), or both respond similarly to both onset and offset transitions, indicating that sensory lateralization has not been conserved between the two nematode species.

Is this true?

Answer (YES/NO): NO